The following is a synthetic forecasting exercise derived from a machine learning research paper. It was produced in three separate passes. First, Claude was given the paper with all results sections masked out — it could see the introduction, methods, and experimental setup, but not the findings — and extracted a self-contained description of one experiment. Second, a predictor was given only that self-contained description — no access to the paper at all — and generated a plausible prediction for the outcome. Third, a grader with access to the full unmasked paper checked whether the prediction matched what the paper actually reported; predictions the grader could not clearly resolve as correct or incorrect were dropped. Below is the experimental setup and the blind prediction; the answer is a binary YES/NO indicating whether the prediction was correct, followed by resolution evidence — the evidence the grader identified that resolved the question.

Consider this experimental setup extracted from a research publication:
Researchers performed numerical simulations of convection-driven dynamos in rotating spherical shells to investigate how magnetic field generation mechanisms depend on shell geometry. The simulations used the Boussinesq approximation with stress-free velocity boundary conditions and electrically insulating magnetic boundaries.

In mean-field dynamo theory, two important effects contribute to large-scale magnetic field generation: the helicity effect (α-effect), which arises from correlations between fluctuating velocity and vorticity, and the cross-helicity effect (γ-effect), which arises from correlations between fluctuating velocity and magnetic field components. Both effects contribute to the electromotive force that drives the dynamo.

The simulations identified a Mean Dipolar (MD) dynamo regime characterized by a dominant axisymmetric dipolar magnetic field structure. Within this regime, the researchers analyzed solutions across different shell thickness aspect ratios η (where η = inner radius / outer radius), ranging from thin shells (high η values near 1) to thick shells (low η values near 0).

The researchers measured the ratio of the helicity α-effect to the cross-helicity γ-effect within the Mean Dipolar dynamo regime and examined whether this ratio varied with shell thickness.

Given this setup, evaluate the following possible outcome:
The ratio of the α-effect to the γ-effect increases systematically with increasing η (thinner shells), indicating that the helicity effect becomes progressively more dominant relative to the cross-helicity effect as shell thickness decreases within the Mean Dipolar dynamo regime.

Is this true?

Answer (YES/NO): YES